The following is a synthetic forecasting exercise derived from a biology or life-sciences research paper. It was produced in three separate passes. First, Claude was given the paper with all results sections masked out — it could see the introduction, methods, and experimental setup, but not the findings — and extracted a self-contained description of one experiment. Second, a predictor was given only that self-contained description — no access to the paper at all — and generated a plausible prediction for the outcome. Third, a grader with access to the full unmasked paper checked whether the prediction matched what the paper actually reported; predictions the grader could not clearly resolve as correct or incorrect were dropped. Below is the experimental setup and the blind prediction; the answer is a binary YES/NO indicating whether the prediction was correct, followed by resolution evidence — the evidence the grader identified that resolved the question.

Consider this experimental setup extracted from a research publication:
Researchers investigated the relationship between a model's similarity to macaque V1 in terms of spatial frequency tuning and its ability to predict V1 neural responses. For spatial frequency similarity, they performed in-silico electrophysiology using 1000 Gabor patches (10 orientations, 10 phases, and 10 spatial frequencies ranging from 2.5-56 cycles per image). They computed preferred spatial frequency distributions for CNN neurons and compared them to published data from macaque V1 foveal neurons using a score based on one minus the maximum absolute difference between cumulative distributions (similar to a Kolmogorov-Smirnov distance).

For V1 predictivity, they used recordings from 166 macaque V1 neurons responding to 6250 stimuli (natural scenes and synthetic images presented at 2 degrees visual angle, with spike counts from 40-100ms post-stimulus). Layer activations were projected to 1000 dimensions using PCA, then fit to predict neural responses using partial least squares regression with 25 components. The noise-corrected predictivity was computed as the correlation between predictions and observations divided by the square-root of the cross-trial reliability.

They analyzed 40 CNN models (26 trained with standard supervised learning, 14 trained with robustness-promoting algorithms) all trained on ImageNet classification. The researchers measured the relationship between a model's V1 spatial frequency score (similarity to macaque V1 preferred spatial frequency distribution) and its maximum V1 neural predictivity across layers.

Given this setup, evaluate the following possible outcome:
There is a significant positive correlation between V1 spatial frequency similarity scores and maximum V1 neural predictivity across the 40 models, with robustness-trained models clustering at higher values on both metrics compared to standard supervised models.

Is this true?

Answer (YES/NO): YES